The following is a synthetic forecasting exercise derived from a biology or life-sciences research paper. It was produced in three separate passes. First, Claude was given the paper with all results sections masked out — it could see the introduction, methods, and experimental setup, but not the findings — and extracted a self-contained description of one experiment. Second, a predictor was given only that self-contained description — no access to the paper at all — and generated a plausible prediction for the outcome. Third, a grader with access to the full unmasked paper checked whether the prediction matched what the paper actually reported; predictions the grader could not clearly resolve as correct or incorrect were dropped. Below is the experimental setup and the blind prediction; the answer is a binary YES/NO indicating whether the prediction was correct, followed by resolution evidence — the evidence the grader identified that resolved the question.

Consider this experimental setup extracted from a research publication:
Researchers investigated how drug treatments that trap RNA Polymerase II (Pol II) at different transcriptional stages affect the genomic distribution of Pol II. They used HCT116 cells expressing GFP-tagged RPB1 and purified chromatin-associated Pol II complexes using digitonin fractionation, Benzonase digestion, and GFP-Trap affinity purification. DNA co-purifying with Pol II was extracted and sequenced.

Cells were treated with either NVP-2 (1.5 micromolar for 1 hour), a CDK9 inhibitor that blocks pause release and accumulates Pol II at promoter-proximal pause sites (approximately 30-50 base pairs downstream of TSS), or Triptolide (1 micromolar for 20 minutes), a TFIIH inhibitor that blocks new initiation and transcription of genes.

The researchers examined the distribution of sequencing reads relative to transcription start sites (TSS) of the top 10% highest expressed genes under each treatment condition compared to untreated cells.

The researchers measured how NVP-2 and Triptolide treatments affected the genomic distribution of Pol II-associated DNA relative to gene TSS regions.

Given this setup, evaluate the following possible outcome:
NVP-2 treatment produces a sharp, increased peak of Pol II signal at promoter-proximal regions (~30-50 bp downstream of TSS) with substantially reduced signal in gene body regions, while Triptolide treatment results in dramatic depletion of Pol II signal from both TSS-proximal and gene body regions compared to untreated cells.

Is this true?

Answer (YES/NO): NO